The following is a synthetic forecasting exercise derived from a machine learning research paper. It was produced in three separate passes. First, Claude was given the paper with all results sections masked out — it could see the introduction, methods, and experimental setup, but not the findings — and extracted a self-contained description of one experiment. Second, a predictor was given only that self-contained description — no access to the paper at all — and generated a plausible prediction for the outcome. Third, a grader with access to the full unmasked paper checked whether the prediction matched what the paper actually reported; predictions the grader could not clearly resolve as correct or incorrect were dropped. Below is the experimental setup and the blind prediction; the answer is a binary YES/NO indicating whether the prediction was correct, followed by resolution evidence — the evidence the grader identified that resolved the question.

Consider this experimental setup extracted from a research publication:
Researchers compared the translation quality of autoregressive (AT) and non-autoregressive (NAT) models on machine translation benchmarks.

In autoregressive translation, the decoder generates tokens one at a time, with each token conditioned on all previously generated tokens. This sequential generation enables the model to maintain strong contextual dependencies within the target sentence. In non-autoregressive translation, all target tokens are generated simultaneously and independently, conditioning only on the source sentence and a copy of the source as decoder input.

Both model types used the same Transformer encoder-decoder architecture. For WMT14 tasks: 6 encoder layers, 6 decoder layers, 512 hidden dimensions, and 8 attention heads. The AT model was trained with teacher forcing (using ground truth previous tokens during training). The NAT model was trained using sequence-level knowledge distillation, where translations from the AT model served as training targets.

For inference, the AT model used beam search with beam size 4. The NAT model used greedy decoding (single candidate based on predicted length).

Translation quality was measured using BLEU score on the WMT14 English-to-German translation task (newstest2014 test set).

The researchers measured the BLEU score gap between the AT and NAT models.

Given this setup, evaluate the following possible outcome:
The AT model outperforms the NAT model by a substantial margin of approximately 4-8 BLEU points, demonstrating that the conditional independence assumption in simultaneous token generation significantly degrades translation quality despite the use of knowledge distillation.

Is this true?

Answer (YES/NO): NO